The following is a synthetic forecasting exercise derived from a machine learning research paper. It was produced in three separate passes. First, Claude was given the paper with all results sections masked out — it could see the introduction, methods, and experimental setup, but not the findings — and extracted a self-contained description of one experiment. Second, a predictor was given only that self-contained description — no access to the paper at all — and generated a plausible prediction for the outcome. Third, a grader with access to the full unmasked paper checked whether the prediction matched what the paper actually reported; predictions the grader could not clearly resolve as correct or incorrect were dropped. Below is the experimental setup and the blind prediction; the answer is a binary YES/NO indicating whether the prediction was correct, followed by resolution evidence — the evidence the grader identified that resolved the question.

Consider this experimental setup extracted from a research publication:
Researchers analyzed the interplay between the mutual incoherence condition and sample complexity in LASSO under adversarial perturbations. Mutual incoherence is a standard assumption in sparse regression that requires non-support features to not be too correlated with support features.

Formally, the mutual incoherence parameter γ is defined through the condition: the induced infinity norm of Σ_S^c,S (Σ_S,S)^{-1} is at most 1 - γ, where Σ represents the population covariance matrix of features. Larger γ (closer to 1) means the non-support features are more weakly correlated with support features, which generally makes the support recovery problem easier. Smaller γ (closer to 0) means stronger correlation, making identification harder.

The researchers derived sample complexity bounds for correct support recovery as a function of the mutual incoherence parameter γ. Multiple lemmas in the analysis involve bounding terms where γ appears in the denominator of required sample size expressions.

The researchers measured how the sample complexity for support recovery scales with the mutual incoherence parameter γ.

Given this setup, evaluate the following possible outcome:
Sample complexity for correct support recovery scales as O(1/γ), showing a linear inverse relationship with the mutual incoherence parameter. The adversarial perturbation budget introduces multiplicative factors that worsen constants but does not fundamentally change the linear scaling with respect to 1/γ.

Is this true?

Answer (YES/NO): NO